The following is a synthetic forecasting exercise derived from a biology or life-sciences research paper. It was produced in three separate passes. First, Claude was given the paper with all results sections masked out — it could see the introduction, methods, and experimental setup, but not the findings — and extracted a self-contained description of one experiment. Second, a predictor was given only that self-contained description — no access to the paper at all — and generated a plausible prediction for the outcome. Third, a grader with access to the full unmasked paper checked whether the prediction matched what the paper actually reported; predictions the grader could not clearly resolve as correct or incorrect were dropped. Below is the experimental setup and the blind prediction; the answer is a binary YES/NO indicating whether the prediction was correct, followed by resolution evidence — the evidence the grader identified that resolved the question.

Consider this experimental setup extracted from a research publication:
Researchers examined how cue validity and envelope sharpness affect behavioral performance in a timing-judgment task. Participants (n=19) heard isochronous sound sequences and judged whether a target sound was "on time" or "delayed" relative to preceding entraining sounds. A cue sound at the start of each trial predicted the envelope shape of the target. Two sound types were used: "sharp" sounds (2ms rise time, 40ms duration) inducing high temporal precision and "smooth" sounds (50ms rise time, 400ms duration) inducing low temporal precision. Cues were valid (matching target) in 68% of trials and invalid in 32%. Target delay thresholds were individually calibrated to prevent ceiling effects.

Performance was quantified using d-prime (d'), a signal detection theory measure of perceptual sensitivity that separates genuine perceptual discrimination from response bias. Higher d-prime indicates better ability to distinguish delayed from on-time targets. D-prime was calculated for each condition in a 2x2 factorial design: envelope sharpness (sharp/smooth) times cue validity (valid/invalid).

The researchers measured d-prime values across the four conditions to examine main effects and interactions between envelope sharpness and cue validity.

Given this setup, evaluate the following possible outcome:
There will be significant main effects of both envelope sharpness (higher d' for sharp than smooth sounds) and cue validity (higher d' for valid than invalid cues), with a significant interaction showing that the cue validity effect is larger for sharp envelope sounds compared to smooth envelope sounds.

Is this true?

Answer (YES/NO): NO